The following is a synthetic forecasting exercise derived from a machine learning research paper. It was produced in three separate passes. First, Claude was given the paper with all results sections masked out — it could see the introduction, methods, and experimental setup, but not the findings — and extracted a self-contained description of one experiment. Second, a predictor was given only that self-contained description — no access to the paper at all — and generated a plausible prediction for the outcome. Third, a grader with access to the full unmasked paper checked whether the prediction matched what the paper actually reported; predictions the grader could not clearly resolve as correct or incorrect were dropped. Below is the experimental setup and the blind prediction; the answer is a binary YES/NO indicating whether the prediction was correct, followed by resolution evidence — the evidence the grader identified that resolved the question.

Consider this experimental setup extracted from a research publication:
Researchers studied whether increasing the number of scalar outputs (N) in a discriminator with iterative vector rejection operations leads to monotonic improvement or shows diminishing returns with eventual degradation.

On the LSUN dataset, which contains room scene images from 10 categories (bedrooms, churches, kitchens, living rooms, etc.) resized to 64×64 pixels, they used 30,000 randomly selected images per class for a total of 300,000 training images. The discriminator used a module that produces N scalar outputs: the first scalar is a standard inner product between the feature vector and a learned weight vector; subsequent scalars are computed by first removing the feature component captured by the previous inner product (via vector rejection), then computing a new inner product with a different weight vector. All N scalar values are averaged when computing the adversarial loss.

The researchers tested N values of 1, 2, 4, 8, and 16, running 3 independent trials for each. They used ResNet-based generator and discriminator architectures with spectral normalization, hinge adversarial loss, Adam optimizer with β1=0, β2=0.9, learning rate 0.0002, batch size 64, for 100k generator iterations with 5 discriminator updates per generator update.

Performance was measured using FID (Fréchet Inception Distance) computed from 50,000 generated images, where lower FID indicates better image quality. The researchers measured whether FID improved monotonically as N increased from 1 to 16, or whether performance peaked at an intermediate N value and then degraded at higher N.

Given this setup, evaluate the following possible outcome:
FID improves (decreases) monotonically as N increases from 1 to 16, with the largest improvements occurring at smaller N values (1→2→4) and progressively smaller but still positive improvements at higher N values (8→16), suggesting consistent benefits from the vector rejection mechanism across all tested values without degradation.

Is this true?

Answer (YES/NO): NO